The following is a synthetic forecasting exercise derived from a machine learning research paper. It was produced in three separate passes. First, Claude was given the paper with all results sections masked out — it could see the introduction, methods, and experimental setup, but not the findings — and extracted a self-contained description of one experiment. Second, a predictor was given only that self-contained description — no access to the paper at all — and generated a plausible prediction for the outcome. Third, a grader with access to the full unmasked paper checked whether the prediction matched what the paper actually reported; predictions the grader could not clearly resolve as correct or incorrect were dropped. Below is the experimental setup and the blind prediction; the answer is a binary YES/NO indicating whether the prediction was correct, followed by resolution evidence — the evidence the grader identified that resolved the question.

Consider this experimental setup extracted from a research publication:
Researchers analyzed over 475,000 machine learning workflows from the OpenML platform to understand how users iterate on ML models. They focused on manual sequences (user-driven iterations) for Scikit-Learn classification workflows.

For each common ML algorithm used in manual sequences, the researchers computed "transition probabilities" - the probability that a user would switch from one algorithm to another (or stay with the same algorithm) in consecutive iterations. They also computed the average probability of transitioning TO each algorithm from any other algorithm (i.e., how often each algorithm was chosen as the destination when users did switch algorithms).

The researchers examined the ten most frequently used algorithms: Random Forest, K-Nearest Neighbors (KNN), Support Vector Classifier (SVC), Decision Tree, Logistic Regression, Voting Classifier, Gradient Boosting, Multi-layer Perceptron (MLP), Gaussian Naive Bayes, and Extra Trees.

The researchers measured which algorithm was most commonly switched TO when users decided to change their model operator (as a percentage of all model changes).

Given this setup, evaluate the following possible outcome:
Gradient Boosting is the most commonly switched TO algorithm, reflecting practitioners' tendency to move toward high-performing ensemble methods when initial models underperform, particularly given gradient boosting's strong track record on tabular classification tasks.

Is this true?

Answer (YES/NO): NO